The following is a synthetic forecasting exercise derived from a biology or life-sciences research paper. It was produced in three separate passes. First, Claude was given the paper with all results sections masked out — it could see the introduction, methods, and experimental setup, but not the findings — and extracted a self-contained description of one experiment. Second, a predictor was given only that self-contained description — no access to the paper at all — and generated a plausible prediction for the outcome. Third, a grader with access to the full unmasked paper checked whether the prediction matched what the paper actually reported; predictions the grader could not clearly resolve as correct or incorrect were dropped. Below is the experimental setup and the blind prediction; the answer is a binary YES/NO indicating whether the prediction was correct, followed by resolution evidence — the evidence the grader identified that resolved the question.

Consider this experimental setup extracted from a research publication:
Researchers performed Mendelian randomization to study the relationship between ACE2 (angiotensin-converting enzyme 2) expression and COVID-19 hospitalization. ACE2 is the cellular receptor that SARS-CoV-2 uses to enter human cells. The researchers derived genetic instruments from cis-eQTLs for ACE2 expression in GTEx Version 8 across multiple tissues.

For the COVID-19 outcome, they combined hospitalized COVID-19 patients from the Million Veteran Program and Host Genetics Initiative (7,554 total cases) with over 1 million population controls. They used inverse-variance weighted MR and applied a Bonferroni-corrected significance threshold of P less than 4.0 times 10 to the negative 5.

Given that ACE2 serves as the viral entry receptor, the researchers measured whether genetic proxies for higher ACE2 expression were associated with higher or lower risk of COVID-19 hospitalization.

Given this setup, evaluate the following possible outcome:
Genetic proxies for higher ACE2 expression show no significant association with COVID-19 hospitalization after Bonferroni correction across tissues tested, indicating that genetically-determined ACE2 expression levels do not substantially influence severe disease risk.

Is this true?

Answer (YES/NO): NO